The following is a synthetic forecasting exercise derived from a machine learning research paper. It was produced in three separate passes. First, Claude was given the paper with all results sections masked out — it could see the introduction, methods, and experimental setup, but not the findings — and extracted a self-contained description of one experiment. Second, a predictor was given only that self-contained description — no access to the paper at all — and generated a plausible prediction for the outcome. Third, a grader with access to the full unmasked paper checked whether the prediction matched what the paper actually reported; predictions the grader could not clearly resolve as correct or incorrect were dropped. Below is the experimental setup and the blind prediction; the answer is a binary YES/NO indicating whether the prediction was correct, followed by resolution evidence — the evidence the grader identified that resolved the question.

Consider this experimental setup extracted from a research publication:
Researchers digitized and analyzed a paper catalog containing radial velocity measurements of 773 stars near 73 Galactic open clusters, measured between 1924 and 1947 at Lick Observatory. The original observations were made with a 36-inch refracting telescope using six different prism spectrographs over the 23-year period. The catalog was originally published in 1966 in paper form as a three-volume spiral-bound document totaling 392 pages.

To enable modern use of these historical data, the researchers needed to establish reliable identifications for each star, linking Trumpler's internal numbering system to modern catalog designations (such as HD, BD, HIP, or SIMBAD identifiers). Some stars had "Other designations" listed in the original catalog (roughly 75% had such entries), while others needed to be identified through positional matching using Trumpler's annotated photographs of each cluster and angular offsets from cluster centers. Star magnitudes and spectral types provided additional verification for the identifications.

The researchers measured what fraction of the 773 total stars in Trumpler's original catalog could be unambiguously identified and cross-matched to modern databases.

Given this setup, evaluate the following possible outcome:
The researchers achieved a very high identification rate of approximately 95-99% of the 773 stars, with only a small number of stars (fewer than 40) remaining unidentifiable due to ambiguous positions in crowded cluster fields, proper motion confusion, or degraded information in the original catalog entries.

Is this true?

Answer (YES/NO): NO